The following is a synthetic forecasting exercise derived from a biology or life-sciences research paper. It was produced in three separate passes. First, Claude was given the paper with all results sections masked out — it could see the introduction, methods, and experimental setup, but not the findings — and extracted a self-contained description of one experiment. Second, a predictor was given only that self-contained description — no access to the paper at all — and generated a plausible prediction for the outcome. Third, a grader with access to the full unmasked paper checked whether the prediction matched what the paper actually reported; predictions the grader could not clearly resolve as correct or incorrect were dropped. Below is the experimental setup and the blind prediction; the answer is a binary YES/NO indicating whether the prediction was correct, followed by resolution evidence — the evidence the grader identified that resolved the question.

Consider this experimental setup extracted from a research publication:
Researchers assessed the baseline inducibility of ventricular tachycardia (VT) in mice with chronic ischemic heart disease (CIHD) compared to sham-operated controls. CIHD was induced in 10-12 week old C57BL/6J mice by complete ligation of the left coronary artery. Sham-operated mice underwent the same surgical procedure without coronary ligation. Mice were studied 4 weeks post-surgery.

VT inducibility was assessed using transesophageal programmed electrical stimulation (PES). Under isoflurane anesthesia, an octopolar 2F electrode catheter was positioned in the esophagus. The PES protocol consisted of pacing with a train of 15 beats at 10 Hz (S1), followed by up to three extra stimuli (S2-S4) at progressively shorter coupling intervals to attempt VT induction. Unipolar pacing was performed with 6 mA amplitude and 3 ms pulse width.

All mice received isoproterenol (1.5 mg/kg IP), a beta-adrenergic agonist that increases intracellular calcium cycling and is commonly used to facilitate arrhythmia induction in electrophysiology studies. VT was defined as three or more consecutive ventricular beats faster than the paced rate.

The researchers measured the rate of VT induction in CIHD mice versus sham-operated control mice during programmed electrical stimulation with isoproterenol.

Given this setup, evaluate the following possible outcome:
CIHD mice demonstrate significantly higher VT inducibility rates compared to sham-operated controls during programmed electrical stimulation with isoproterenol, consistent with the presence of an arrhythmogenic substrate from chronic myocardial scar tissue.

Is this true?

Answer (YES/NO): YES